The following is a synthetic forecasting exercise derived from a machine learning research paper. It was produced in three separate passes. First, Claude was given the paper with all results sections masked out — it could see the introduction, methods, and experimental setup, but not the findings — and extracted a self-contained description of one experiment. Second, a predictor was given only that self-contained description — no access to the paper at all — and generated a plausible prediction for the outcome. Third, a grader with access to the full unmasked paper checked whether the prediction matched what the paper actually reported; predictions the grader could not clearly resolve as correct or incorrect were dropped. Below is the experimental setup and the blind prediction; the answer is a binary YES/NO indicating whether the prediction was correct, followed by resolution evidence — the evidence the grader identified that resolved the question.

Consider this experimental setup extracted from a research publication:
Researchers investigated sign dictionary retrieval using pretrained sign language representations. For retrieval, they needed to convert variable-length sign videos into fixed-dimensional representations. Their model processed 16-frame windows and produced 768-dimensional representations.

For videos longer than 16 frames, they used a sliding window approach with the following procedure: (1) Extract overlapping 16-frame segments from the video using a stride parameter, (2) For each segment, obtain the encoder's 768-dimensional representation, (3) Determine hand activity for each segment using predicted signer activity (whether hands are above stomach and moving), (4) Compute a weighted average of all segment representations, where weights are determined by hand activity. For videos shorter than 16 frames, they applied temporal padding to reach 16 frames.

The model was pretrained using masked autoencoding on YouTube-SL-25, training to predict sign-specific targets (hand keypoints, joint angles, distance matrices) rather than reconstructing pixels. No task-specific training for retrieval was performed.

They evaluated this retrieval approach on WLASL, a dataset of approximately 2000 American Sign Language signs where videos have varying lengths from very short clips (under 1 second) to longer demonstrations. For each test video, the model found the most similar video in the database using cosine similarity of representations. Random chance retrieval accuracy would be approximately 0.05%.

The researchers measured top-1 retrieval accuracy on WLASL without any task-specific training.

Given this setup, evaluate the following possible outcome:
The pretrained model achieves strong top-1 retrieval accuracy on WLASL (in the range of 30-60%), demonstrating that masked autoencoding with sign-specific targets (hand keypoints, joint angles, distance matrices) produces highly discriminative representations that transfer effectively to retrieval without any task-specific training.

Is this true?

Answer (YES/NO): NO